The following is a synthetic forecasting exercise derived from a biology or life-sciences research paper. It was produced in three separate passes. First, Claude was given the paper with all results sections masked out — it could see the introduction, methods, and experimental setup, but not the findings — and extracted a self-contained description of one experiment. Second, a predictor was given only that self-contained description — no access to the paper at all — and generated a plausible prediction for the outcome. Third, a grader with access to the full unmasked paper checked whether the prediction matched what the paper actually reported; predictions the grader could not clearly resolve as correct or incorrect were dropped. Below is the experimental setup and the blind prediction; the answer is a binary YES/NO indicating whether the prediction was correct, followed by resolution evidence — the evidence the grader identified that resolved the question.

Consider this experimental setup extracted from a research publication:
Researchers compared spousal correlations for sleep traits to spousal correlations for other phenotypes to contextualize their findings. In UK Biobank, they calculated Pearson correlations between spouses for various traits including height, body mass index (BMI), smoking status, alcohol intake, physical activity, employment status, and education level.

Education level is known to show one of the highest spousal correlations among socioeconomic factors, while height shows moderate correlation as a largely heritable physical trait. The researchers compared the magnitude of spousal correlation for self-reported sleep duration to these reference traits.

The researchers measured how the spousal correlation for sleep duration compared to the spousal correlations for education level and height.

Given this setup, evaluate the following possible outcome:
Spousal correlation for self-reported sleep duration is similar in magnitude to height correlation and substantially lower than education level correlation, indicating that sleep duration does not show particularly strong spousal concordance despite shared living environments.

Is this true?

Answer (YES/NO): NO